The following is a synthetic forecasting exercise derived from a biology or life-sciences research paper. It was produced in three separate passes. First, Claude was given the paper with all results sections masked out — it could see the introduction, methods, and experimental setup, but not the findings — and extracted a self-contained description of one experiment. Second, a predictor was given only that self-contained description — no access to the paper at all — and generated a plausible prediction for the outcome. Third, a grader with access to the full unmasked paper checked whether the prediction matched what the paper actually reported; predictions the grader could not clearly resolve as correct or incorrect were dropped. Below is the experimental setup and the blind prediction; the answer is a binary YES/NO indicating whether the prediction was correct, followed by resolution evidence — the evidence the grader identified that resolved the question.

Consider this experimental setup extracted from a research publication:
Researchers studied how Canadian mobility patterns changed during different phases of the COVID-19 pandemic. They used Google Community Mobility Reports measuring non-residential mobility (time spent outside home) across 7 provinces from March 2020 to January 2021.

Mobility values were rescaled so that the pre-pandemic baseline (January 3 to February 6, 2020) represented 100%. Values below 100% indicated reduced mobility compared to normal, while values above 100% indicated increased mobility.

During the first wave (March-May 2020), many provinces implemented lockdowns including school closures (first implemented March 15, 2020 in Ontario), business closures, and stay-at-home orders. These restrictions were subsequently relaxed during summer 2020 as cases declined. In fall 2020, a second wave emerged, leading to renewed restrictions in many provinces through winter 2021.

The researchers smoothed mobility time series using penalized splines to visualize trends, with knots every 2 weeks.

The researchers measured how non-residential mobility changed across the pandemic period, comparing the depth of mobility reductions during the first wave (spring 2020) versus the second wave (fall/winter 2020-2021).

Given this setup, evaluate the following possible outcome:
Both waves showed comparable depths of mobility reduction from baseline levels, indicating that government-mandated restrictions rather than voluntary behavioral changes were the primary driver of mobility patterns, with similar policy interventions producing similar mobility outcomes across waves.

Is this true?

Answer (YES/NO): NO